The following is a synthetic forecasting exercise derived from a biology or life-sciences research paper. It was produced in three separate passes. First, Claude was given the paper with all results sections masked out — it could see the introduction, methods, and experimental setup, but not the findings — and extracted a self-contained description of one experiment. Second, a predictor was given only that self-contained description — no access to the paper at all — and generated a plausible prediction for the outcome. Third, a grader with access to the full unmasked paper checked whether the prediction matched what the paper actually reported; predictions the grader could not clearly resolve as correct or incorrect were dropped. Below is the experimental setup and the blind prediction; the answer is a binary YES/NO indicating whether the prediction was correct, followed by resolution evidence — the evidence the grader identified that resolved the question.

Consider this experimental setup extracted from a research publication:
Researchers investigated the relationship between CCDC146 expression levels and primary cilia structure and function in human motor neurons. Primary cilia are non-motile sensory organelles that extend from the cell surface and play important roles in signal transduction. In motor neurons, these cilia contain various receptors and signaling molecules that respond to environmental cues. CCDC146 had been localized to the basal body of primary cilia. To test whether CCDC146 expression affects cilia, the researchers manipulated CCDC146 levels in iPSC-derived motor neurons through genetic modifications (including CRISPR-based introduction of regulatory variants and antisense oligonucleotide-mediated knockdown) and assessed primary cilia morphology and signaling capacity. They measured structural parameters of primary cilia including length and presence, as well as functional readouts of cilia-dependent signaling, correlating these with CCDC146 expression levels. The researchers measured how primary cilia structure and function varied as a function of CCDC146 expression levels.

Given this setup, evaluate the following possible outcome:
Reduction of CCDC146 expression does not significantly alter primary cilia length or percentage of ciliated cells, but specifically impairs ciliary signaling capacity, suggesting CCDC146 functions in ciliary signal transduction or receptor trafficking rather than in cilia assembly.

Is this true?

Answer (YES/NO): NO